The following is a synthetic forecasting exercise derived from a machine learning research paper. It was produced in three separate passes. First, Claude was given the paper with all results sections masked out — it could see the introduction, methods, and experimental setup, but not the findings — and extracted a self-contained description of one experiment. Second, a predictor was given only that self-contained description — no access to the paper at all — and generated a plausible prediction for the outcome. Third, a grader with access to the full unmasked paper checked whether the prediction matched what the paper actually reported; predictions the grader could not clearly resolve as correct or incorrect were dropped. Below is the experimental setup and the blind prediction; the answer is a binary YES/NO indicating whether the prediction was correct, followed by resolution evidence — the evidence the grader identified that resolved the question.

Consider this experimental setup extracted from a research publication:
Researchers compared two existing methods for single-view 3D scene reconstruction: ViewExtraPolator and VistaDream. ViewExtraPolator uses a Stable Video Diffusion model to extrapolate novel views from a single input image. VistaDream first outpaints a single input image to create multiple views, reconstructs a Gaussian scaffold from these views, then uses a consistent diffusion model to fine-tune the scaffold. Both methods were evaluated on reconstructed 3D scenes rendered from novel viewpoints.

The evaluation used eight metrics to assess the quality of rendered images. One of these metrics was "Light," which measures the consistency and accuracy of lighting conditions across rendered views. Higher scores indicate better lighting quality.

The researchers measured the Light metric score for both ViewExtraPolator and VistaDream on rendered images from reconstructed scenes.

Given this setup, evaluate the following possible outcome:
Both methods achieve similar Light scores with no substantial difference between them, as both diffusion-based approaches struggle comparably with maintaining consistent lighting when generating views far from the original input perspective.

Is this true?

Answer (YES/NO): NO